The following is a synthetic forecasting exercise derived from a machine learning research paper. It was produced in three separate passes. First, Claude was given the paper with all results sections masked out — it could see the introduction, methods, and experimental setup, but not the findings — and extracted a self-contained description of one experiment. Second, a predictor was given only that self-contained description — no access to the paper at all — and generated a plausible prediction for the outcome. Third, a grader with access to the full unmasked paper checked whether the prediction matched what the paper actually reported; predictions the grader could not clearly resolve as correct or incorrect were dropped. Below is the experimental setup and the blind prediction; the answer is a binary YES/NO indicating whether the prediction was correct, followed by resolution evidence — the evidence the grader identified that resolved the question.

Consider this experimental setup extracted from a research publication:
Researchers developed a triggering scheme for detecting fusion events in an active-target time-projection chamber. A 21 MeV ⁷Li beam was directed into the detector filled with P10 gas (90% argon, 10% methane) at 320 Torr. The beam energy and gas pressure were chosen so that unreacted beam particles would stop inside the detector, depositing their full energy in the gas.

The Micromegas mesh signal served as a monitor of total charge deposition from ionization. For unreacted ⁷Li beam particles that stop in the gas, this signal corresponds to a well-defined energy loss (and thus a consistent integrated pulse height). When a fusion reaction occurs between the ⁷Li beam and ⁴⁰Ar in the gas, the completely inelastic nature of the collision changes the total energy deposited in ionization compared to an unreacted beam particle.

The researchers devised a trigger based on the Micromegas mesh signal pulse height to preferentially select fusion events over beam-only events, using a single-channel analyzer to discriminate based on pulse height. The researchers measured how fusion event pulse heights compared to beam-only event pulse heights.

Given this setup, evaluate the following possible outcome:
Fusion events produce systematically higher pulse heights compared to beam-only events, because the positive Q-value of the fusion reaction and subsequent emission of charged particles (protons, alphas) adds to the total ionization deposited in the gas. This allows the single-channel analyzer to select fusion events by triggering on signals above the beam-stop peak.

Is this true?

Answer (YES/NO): NO